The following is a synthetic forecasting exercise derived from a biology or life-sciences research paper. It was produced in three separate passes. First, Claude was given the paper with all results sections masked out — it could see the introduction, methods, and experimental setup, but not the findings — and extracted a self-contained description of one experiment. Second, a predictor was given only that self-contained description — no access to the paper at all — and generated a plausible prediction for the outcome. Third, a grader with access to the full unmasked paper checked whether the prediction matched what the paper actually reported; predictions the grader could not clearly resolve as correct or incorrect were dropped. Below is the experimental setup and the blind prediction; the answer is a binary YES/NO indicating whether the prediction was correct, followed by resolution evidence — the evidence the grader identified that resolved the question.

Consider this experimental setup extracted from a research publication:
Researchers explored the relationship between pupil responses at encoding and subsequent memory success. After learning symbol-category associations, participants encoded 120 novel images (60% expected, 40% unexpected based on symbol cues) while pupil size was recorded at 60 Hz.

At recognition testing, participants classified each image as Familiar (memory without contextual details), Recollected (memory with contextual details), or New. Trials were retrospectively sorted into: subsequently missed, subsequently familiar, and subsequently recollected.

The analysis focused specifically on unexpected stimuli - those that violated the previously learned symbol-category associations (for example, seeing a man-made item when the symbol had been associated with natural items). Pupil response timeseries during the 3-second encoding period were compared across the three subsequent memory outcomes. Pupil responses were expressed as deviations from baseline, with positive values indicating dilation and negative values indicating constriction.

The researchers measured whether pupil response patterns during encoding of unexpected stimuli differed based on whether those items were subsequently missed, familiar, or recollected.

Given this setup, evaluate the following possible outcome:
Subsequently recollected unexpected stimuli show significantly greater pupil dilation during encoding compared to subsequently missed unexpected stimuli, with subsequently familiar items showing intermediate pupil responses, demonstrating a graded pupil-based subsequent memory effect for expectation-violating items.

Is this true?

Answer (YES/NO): YES